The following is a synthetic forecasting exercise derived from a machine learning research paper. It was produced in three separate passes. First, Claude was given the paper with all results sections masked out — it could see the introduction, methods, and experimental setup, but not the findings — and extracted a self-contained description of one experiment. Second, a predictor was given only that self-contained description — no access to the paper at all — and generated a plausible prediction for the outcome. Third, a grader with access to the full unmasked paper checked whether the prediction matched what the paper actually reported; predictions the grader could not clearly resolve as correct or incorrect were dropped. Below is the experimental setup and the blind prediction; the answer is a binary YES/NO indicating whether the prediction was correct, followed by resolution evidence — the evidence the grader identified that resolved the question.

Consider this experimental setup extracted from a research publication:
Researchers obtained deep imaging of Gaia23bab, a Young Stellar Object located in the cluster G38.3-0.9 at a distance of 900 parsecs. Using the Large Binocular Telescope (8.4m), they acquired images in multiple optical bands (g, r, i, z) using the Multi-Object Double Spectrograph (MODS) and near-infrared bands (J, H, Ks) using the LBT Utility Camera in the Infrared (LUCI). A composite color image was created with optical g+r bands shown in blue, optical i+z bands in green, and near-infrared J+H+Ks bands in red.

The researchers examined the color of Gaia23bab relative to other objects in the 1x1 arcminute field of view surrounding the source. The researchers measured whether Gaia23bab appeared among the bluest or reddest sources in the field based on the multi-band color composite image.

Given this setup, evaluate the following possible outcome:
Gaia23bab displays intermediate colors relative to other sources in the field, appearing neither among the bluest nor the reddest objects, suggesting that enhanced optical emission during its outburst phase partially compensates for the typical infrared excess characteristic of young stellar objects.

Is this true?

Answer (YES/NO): NO